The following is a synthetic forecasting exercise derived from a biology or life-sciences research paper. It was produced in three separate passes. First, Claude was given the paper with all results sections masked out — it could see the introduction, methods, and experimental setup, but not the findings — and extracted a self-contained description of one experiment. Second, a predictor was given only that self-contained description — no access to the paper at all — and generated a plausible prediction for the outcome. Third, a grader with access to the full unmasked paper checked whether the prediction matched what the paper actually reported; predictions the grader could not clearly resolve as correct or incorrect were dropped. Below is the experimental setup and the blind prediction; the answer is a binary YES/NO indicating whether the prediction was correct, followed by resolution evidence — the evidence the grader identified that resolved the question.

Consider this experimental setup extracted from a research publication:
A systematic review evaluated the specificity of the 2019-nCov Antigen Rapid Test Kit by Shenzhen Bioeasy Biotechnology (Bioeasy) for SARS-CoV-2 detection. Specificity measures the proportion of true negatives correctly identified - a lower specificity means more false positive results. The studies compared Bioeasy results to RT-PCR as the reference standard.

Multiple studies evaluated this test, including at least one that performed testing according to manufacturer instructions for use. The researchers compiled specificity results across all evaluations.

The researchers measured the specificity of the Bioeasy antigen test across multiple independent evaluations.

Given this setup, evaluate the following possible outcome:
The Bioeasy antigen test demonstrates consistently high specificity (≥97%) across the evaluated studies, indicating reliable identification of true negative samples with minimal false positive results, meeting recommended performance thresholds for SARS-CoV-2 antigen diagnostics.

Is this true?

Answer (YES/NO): NO